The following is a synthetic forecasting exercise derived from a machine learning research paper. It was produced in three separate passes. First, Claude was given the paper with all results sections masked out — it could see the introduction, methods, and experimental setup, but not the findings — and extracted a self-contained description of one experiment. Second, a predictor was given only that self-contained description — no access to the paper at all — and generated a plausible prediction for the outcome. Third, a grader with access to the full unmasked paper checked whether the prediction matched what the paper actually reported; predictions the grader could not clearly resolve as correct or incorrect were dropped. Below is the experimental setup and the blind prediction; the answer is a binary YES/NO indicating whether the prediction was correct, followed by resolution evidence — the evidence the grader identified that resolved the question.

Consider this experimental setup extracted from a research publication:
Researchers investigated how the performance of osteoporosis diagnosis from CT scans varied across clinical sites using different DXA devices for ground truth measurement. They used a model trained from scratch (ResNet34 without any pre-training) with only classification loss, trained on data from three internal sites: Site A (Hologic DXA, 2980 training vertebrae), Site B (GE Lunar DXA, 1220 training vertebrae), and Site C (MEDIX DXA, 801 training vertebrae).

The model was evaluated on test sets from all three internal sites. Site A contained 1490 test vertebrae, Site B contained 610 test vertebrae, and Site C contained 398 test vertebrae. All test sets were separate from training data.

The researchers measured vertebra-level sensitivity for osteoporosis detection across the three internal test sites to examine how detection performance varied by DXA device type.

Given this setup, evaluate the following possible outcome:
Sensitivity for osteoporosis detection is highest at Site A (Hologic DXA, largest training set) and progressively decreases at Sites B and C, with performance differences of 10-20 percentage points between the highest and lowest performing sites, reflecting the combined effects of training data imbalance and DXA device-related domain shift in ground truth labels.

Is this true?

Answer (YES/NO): NO